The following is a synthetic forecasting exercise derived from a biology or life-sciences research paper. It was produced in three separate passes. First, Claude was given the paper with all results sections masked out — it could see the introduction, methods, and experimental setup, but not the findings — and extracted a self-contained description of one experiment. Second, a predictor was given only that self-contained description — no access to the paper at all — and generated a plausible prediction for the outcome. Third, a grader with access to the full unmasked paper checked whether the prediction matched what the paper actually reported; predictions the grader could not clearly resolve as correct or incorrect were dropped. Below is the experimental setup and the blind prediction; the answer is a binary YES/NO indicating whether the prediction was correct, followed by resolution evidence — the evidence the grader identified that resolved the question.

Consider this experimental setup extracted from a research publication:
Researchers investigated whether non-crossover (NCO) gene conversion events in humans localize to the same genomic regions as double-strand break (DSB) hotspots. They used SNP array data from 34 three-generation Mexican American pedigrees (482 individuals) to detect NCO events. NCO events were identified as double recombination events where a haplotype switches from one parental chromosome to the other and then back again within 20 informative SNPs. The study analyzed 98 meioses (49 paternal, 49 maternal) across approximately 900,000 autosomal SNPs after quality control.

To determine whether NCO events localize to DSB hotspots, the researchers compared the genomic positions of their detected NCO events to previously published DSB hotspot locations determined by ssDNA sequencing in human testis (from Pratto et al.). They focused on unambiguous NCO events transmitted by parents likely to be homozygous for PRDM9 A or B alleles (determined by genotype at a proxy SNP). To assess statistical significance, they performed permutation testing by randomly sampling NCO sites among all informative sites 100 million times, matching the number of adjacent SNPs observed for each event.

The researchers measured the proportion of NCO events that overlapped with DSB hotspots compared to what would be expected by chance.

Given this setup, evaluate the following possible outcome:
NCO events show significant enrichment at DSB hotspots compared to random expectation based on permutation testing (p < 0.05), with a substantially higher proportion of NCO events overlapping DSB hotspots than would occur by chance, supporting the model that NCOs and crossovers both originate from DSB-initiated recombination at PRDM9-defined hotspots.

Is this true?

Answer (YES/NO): YES